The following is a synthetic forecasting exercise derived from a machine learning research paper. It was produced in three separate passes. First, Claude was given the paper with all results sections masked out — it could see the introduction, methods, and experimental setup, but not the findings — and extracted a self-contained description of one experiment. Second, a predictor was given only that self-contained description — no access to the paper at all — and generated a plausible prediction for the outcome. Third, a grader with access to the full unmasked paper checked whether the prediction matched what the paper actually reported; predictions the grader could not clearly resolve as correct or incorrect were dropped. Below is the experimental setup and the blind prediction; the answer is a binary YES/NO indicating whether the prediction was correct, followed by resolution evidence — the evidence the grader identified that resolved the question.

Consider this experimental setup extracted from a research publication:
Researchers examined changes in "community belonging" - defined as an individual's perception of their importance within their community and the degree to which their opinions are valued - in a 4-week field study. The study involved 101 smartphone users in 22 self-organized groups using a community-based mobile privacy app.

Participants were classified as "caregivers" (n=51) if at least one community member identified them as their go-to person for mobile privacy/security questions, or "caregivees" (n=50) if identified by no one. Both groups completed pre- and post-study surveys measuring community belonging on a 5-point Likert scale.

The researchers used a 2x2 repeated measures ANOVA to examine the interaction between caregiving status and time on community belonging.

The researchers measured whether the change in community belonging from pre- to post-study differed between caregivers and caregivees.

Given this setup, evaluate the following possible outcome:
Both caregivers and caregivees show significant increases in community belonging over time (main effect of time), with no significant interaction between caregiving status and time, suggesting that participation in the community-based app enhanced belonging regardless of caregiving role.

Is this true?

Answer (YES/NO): NO